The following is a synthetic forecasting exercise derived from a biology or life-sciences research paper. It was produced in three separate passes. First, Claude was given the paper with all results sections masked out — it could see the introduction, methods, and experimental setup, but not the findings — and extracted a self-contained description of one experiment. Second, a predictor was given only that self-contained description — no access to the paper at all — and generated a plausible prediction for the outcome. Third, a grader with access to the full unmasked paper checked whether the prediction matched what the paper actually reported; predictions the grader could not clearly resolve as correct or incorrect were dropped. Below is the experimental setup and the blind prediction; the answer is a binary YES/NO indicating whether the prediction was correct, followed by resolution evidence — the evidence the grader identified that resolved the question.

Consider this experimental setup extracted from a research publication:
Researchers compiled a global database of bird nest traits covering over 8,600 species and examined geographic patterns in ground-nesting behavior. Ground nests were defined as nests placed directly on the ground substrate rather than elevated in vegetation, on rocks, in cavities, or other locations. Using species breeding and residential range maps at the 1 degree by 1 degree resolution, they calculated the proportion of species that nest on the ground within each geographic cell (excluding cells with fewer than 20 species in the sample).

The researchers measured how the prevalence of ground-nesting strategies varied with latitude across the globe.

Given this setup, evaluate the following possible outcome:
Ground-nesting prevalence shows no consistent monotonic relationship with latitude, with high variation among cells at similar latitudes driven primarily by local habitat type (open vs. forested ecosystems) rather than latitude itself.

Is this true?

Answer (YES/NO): NO